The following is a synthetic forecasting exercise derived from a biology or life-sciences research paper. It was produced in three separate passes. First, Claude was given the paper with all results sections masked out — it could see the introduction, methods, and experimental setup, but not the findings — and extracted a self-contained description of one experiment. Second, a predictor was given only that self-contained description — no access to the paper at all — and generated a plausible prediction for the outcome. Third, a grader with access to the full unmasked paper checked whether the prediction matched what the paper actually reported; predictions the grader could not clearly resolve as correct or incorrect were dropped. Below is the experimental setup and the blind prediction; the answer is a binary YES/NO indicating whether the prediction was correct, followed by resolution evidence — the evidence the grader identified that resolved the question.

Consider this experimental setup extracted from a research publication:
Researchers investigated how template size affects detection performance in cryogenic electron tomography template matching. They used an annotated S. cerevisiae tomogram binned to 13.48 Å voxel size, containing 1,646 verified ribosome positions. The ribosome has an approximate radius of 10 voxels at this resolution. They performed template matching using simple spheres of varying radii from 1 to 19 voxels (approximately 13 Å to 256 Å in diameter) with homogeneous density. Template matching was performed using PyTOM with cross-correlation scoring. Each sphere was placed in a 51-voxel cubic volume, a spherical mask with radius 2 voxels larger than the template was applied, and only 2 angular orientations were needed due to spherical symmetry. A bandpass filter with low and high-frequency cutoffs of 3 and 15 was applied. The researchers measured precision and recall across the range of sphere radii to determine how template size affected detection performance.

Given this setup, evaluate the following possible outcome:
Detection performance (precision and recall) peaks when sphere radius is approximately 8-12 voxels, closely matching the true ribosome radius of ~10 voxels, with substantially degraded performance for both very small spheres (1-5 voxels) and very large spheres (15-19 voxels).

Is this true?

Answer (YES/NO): NO